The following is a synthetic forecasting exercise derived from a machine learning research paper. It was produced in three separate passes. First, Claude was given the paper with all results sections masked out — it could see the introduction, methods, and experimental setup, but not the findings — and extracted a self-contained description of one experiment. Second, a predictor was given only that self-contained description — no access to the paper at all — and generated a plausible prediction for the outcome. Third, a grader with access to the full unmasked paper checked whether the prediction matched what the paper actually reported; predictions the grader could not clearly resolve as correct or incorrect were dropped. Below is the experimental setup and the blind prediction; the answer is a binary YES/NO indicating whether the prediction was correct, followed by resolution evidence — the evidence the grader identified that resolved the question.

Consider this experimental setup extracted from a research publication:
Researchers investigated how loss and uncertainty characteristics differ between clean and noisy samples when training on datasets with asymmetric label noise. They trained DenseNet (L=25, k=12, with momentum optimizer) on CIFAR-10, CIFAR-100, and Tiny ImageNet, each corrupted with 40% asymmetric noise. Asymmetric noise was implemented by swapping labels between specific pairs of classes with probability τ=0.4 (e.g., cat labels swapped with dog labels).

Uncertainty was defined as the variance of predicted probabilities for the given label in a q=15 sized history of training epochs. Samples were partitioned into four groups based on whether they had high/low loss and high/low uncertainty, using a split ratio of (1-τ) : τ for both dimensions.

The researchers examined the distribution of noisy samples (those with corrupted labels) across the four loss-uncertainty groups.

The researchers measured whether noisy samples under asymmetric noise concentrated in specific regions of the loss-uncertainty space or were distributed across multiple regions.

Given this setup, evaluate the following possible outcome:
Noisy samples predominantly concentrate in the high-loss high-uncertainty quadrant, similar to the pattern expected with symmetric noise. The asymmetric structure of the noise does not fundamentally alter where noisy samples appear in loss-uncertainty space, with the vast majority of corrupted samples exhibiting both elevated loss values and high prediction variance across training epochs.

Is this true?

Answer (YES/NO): NO